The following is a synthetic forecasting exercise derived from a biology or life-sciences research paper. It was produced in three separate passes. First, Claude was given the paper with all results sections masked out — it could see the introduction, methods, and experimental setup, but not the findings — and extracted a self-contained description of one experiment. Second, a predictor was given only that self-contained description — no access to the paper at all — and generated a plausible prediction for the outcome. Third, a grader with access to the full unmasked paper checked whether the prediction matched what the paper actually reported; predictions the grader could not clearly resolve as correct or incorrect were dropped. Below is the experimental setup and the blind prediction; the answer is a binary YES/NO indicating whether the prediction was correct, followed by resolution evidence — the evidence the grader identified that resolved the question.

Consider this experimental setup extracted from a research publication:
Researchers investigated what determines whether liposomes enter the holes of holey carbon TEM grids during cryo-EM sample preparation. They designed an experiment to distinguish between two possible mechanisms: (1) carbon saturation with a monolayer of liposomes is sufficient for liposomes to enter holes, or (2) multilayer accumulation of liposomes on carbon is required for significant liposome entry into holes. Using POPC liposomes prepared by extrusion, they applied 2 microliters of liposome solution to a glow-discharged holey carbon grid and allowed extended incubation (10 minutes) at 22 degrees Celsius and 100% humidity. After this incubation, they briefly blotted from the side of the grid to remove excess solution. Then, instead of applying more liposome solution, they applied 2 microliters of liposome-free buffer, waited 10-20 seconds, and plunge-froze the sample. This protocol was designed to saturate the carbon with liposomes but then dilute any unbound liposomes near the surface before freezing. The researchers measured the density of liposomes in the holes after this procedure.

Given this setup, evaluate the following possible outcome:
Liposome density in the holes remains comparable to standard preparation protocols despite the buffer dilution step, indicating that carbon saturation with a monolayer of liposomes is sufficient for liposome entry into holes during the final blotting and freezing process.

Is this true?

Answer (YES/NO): NO